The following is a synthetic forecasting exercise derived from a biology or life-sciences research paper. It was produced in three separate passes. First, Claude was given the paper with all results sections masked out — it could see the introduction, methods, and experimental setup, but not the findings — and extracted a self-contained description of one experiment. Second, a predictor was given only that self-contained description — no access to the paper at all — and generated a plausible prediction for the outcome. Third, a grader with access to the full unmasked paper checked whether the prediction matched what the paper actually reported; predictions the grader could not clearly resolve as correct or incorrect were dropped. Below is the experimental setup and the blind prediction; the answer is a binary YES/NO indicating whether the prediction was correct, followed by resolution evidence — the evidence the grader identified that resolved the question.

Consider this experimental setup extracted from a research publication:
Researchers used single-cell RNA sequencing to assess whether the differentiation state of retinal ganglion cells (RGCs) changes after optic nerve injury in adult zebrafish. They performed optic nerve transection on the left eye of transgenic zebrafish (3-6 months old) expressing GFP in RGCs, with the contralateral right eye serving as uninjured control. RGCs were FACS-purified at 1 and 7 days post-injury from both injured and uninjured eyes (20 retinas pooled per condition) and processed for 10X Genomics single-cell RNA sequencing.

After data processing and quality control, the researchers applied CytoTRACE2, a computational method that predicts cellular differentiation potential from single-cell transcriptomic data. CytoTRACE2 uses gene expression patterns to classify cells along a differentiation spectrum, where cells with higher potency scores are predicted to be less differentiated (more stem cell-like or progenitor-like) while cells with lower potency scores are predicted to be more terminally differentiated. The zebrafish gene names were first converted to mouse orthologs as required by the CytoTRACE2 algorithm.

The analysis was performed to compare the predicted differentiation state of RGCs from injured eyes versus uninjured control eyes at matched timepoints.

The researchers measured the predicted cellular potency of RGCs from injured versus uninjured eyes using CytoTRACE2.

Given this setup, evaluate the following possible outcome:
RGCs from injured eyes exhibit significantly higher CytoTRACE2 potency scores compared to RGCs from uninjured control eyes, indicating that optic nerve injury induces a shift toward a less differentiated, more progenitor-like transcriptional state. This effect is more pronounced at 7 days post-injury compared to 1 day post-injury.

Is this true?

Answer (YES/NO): YES